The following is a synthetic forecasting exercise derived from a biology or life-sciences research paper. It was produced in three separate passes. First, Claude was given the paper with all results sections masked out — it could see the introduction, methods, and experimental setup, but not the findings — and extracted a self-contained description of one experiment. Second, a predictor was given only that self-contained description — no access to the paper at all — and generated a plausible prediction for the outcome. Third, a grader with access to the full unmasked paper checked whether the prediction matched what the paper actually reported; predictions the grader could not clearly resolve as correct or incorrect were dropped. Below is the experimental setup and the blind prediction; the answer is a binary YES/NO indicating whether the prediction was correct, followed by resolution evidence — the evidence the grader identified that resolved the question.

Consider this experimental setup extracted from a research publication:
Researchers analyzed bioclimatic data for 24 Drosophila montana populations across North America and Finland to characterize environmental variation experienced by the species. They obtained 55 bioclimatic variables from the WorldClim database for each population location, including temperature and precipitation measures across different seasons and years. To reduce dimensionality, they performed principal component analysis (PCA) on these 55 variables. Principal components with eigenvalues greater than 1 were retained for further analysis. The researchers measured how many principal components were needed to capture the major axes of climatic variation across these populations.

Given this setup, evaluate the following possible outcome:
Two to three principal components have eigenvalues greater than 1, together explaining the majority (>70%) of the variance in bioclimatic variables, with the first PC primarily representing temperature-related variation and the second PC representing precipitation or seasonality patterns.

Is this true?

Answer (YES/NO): NO